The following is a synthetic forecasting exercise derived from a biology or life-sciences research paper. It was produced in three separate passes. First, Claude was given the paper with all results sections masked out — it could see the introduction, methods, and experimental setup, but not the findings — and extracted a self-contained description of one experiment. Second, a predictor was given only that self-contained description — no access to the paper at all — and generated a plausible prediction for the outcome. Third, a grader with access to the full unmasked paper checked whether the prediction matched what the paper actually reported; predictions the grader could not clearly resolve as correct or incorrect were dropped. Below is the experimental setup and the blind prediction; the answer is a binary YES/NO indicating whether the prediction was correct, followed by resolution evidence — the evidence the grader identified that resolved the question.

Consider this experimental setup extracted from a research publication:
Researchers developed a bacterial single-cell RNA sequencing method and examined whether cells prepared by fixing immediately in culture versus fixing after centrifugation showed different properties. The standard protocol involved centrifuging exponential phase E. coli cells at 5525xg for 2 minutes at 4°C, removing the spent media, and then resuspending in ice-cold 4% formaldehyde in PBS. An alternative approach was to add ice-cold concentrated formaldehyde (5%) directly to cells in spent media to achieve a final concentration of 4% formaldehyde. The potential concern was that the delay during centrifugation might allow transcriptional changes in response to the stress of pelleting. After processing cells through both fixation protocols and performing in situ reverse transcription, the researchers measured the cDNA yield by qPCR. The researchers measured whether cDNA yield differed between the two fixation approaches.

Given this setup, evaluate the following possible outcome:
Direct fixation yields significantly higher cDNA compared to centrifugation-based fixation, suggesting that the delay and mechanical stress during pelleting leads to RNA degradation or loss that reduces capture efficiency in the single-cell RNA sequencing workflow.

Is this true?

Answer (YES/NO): NO